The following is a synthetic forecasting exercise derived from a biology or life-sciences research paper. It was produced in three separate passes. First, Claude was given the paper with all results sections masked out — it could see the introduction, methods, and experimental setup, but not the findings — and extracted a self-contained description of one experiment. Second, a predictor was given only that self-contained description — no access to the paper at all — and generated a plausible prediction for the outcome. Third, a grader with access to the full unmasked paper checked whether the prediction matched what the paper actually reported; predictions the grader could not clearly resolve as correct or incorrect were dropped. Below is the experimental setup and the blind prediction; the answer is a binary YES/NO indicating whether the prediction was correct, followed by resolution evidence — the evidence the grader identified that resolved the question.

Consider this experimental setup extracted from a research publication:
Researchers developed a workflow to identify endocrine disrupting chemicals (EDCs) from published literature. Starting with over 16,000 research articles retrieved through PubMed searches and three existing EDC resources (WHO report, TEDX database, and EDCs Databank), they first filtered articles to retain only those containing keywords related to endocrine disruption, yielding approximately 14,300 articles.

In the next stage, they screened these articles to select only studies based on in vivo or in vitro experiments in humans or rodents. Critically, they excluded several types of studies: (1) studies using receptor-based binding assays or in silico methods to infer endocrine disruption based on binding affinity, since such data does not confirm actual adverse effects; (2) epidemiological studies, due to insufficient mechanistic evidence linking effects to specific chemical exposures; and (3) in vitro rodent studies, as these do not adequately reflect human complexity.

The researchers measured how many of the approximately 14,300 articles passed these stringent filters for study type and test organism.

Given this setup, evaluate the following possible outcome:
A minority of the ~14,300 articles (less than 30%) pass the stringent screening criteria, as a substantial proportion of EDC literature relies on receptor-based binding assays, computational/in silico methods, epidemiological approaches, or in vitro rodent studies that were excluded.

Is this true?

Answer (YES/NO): YES